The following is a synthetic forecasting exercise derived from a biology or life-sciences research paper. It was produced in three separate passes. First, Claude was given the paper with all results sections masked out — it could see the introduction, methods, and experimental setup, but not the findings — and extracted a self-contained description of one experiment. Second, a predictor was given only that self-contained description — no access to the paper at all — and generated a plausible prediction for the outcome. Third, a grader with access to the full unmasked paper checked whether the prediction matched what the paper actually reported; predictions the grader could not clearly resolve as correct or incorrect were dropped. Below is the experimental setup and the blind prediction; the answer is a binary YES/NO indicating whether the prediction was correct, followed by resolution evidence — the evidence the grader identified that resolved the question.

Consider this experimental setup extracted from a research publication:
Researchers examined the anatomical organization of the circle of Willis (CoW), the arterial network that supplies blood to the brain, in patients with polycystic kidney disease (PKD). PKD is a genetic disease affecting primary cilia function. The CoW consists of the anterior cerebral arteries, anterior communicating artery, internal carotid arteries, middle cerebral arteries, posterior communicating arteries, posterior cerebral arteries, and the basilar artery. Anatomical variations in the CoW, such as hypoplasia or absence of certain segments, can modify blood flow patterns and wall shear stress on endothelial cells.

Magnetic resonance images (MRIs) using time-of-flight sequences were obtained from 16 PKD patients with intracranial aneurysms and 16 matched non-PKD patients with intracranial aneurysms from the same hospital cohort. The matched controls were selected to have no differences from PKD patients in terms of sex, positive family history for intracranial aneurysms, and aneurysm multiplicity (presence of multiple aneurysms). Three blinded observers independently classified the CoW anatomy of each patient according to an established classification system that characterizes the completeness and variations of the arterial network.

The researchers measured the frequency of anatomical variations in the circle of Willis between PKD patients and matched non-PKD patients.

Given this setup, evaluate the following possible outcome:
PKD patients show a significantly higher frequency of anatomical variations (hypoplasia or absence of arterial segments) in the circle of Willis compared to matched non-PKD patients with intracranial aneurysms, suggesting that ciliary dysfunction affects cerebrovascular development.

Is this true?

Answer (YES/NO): NO